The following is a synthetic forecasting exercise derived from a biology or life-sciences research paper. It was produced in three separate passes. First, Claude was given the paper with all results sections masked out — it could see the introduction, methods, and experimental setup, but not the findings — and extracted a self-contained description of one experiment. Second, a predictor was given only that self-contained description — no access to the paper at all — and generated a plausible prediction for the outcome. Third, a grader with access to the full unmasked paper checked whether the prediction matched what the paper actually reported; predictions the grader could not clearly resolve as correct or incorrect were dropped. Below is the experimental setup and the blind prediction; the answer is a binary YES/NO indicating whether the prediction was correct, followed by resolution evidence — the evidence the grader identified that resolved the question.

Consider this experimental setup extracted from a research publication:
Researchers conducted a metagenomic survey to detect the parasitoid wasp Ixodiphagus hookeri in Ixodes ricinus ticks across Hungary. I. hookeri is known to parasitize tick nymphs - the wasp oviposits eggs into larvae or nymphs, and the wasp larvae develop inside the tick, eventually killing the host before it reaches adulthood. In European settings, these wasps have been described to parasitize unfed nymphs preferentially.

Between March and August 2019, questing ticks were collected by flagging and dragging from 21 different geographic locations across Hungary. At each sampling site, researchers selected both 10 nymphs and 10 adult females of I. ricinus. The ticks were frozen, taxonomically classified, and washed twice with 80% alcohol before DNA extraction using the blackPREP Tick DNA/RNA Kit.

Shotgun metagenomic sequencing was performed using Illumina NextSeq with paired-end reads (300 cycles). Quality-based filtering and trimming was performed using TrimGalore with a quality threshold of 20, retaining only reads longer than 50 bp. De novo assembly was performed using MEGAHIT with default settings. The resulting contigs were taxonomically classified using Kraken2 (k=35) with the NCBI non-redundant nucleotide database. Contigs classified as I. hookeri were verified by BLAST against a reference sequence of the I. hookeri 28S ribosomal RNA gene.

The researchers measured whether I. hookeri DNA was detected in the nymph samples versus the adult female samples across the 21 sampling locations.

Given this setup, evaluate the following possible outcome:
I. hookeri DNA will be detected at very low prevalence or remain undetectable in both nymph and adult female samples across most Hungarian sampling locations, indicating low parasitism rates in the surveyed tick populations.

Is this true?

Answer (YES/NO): NO